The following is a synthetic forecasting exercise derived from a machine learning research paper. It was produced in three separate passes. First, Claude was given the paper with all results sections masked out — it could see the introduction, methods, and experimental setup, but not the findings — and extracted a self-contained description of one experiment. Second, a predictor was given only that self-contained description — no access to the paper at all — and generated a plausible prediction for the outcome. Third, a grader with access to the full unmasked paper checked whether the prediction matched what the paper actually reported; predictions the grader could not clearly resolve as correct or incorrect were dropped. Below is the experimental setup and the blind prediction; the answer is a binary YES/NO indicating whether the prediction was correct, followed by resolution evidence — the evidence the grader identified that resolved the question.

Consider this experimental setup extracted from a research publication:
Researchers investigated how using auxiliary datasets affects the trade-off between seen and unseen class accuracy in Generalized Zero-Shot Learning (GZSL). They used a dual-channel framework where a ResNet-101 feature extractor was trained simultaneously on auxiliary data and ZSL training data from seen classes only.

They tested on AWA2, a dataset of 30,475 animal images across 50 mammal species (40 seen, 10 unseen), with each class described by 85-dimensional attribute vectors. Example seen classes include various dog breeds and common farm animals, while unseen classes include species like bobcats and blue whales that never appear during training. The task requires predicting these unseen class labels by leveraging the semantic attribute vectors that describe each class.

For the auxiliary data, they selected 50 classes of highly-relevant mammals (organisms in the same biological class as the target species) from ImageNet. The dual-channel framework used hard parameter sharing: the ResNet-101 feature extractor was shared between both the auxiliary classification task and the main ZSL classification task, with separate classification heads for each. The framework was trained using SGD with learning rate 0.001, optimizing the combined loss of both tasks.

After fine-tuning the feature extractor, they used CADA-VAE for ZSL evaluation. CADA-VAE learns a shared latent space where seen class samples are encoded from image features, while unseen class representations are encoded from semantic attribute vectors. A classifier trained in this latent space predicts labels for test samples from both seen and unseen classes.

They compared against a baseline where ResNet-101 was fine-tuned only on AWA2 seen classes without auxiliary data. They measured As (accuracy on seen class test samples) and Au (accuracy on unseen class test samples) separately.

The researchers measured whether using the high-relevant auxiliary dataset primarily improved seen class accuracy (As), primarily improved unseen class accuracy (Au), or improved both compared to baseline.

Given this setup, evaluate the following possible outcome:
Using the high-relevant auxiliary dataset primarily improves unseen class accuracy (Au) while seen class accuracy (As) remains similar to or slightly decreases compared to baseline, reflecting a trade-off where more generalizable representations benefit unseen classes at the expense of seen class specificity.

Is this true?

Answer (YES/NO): YES